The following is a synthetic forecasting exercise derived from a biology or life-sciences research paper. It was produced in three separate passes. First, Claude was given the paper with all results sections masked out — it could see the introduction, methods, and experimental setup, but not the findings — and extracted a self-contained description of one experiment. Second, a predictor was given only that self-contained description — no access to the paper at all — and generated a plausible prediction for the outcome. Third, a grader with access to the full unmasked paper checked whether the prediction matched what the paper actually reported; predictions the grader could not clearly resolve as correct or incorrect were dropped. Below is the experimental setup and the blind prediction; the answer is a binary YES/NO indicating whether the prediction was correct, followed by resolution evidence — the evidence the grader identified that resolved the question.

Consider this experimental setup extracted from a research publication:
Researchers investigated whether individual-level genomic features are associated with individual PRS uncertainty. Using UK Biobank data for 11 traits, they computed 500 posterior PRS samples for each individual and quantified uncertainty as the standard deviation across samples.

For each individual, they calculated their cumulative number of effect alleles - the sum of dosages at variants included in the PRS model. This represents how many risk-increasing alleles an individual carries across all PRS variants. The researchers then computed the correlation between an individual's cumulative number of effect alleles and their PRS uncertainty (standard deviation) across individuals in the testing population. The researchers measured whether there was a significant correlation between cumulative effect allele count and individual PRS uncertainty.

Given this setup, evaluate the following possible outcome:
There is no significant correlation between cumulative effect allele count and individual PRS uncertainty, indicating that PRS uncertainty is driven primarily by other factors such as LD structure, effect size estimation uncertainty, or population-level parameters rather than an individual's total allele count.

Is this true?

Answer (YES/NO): NO